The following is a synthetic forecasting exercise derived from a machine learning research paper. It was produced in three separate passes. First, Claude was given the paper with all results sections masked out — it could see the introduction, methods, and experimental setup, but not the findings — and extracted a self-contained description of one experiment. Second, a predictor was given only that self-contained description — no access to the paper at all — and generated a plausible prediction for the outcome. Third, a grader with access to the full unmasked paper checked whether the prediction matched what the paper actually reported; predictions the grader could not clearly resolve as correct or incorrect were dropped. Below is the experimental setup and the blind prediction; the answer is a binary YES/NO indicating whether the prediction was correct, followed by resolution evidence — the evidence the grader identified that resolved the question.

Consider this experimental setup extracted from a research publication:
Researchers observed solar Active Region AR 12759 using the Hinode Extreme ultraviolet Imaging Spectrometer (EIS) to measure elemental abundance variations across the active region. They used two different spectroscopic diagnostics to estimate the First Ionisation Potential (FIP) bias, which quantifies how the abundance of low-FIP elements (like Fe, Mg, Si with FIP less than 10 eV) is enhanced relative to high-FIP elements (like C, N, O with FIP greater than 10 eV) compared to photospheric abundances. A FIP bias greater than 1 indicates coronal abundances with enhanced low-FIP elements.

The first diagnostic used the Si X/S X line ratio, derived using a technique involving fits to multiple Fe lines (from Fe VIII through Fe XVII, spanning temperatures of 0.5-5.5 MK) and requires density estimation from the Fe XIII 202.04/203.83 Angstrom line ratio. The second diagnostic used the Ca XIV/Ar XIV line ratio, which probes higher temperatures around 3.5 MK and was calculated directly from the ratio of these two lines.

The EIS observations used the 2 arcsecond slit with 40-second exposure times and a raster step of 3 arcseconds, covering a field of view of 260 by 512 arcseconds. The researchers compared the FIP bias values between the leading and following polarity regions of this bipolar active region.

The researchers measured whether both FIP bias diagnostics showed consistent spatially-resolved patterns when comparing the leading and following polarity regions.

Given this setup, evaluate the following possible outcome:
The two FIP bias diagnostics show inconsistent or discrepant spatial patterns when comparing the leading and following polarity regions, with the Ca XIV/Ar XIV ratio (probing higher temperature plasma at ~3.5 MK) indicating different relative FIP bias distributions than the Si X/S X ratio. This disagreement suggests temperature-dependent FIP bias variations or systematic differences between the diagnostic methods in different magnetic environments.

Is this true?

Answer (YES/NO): YES